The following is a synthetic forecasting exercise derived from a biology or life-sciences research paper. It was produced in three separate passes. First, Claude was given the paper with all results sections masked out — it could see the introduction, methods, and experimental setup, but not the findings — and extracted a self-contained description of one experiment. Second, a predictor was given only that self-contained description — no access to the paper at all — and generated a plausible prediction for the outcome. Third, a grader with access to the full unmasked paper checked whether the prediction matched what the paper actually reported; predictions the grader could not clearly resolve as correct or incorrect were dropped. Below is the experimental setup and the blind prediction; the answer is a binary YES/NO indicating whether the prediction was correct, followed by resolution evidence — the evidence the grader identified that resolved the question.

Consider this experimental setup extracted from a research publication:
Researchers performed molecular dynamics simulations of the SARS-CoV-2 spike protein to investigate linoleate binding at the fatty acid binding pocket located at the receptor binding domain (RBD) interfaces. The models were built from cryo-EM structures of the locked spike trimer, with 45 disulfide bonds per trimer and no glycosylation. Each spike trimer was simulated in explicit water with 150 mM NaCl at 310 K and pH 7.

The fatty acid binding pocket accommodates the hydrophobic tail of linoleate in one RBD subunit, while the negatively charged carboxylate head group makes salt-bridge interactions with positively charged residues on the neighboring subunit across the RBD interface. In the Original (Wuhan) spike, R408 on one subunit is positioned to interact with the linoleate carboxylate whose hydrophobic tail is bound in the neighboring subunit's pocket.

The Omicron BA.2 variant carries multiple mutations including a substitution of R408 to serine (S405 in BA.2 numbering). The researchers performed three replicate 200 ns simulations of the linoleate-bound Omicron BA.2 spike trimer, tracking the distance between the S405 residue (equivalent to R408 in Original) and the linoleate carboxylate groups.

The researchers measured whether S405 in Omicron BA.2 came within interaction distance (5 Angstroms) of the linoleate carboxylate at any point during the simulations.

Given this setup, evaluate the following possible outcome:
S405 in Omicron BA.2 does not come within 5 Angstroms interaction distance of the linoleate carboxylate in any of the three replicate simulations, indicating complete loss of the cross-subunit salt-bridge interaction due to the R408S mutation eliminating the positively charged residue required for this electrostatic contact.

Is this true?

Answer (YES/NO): YES